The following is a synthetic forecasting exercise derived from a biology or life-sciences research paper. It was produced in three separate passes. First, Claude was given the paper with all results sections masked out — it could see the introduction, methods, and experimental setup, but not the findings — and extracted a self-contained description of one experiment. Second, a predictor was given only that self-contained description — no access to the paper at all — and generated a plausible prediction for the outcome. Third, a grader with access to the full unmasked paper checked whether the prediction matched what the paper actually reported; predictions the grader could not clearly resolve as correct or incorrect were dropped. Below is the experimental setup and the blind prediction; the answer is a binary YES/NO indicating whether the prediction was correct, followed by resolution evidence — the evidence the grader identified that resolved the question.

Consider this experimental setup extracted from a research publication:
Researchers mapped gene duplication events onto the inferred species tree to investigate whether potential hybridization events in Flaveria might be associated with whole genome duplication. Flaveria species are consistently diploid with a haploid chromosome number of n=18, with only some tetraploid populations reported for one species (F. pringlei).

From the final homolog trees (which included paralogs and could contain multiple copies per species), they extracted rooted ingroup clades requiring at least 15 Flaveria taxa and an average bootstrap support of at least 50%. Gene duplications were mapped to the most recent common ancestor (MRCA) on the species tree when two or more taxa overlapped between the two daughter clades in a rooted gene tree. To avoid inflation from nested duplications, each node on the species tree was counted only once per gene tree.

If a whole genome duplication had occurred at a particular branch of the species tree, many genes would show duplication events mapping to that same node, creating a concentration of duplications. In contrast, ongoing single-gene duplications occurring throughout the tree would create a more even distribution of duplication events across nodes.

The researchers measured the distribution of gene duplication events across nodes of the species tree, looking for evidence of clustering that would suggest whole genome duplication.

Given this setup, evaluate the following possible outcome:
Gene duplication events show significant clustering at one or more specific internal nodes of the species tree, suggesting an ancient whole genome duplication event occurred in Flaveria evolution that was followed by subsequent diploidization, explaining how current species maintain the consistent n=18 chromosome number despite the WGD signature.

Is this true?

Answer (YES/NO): NO